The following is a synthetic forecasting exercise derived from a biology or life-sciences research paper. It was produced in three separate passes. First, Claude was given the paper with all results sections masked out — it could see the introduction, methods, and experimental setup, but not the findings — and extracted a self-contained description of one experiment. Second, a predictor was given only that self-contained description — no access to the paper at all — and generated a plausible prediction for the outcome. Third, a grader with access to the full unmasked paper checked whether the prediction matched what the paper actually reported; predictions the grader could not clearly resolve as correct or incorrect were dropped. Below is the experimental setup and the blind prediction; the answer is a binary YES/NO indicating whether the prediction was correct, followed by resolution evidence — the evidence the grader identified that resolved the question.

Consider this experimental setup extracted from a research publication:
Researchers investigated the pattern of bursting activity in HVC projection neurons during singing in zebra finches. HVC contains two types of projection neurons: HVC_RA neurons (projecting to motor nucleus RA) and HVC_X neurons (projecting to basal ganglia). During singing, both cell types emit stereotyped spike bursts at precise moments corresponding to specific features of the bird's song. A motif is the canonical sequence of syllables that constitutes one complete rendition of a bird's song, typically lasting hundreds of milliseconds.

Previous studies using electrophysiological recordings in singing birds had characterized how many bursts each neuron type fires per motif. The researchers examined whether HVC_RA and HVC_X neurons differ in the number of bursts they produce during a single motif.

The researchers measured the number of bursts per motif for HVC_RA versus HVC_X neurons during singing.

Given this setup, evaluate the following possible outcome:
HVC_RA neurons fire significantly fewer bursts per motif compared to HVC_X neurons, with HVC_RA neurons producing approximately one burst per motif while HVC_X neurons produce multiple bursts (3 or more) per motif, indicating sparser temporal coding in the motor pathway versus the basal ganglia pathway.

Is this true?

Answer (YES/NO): NO